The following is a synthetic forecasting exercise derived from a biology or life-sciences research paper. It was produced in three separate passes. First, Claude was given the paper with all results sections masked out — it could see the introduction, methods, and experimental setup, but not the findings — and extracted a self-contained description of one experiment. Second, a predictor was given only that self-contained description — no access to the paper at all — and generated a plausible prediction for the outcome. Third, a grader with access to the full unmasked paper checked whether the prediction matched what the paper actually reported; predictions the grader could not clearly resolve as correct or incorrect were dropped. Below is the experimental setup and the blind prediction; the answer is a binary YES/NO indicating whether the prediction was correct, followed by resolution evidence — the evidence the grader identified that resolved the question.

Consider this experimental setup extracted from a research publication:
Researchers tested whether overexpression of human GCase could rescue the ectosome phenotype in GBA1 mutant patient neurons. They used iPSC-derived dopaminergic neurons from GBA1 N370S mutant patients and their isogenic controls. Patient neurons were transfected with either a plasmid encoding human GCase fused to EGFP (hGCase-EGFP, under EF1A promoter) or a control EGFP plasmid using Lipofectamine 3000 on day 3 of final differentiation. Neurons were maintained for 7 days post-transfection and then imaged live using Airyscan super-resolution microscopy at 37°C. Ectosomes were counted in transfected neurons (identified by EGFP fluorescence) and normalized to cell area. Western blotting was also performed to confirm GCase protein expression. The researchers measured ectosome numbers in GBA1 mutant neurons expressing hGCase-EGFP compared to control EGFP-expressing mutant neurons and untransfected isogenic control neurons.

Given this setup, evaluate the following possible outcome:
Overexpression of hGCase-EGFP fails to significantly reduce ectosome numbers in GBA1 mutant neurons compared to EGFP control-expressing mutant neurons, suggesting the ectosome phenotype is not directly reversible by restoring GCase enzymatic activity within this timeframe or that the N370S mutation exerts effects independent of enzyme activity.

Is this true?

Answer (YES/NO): NO